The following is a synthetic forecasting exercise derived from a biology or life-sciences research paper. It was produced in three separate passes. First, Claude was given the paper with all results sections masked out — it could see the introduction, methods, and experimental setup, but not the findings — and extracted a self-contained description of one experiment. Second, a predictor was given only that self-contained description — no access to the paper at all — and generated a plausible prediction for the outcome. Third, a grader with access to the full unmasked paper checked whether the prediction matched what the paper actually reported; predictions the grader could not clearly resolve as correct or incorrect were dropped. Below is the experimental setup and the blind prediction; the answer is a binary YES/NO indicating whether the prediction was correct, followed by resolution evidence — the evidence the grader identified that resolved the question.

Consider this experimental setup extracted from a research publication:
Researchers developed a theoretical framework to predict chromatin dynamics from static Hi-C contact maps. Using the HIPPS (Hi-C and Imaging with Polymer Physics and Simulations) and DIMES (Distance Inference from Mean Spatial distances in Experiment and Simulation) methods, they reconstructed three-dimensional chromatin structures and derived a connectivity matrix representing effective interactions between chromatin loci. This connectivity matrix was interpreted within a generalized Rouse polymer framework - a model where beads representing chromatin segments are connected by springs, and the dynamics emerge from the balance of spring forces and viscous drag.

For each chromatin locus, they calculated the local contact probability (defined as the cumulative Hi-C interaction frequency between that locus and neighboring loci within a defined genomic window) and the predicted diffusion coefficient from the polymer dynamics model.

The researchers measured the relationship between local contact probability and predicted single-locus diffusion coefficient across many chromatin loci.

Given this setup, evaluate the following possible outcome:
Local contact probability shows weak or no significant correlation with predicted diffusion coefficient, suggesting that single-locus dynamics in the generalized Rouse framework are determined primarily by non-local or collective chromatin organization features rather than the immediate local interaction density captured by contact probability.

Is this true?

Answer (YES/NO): NO